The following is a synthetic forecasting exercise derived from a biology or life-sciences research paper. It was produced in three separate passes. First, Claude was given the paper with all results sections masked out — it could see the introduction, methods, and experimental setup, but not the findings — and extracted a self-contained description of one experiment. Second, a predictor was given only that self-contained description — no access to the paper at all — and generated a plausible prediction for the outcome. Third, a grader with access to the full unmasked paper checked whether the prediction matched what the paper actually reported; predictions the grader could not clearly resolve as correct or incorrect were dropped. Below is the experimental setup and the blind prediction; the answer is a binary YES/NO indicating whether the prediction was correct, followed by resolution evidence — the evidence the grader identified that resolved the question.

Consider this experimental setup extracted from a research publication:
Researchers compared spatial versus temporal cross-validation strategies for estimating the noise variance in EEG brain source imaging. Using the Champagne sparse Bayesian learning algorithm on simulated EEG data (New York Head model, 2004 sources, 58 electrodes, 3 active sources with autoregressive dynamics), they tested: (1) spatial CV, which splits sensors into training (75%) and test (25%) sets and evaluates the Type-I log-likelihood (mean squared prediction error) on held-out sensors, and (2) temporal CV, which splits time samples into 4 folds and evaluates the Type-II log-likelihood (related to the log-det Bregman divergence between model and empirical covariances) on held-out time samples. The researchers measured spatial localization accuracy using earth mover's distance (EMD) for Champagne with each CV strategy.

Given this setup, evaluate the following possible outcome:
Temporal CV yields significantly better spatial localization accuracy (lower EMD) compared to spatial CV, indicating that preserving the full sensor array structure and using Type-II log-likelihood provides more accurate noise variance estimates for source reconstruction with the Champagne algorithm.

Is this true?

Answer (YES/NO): NO